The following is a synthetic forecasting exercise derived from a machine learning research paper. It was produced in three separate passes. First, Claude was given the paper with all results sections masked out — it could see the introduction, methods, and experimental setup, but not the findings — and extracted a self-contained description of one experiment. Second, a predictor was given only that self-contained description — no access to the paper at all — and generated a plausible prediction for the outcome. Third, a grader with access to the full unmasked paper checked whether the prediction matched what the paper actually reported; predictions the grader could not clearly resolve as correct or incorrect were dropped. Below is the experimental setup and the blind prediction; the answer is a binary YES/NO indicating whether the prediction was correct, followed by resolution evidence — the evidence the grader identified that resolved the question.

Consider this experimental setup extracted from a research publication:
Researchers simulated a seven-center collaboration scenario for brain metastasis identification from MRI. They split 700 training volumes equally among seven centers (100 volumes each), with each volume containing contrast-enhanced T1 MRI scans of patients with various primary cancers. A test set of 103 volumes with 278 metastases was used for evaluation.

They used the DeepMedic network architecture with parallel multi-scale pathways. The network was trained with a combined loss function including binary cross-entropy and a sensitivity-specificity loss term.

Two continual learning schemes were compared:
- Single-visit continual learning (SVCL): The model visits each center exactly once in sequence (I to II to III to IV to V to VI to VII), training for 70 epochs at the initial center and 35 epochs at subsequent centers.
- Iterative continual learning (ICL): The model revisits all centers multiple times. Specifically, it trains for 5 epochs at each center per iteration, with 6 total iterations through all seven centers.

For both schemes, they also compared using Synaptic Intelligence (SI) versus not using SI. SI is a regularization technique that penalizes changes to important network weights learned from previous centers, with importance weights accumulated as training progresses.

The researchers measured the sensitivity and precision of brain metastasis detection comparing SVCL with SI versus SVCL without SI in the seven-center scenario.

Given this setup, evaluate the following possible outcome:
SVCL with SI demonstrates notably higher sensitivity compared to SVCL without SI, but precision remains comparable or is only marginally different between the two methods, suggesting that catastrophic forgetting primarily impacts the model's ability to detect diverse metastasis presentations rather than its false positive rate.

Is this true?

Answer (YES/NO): NO